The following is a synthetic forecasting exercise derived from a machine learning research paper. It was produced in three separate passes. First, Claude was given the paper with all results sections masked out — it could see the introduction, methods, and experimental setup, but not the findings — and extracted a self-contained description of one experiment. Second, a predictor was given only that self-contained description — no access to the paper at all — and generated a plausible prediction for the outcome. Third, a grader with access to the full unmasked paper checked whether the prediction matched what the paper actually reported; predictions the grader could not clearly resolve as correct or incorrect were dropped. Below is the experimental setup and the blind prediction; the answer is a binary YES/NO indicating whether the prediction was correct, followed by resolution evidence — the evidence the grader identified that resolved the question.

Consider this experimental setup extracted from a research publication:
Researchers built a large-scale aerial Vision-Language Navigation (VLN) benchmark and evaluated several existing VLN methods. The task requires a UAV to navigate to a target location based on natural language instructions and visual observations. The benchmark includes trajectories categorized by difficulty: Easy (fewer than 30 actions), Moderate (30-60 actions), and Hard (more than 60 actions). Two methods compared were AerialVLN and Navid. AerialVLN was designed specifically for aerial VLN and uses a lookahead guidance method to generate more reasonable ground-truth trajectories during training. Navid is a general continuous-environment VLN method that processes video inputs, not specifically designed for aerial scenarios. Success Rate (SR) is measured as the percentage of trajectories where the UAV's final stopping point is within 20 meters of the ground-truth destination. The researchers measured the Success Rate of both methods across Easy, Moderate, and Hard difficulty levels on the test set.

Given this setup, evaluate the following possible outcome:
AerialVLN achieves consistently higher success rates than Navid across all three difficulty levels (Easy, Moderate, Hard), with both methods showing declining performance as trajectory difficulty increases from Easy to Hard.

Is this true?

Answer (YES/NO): NO